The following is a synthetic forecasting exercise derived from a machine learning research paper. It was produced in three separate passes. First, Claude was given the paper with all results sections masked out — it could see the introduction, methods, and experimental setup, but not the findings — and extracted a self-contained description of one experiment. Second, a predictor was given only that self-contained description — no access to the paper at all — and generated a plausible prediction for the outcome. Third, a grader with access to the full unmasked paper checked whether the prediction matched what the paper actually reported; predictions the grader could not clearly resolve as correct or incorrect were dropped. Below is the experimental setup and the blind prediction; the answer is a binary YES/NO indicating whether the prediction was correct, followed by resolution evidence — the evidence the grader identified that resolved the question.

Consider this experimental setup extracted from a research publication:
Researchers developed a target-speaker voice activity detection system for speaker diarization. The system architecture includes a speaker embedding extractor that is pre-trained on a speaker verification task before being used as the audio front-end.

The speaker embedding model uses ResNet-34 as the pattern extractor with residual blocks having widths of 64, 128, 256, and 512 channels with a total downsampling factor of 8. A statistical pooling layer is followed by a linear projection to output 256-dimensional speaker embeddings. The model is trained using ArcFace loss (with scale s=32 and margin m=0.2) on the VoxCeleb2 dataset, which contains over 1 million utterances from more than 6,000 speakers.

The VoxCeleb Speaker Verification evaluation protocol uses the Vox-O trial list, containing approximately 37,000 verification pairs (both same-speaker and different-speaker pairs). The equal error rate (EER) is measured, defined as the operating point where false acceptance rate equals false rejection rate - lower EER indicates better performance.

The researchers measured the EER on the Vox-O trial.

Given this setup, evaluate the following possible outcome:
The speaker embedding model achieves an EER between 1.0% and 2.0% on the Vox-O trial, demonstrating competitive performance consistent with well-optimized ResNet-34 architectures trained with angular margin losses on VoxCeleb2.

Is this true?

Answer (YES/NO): NO